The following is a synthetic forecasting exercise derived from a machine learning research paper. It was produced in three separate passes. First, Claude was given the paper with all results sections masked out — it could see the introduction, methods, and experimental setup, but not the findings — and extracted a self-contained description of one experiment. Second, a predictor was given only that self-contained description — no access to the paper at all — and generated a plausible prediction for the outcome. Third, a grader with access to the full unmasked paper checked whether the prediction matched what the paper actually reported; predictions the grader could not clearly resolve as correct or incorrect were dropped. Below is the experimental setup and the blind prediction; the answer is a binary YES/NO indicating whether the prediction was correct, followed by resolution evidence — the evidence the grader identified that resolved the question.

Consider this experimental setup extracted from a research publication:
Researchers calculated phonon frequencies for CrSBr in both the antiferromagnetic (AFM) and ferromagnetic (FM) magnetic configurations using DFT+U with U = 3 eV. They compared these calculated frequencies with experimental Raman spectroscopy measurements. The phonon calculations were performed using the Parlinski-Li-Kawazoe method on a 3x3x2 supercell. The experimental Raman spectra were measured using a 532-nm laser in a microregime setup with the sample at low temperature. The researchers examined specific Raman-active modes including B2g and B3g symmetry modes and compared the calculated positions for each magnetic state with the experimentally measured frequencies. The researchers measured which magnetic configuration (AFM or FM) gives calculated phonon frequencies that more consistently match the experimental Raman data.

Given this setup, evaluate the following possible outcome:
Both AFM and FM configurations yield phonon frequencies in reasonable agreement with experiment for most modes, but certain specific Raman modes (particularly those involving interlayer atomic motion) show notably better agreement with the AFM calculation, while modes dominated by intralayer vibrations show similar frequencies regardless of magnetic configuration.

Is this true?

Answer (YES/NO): NO